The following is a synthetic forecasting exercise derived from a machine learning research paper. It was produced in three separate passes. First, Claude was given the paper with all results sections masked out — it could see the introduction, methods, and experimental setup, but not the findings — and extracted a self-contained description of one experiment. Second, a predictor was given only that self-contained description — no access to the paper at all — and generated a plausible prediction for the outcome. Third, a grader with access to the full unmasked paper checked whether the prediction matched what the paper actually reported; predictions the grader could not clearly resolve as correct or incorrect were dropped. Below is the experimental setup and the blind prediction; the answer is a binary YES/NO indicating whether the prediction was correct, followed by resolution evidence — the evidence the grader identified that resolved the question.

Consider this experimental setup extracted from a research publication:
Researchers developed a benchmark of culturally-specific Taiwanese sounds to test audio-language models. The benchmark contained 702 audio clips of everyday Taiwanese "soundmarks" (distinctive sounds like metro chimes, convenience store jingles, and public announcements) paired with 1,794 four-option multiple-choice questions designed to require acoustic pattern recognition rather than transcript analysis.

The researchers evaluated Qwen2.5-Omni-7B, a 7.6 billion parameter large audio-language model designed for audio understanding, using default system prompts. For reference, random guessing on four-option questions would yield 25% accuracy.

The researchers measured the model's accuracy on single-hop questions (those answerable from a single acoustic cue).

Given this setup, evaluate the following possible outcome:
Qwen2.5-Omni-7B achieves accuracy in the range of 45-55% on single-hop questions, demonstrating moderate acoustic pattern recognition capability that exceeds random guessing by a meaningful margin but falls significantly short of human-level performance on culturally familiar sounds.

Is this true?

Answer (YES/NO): YES